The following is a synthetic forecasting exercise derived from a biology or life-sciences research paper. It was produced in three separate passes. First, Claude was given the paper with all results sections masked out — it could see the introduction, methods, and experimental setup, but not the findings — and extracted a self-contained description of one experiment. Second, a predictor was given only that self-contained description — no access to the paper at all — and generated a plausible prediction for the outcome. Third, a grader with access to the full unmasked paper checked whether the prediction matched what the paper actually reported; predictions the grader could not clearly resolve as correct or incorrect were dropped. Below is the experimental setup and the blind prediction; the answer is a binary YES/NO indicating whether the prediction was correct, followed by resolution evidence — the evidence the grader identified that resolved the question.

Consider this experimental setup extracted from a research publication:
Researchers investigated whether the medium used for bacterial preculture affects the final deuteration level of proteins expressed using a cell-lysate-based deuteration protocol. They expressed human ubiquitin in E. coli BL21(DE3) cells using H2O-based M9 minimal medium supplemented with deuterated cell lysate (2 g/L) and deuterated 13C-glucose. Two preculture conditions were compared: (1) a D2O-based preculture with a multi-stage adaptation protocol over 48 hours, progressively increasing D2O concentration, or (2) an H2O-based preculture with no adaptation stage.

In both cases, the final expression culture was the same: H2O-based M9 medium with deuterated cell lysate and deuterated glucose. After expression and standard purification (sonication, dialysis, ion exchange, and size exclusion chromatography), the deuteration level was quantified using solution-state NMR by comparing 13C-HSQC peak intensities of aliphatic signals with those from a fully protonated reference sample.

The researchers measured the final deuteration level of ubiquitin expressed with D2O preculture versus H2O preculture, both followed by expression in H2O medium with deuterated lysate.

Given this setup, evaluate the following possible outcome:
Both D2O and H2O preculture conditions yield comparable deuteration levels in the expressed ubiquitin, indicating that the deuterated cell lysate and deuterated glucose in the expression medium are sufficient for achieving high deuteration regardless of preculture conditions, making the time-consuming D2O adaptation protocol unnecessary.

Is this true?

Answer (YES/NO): YES